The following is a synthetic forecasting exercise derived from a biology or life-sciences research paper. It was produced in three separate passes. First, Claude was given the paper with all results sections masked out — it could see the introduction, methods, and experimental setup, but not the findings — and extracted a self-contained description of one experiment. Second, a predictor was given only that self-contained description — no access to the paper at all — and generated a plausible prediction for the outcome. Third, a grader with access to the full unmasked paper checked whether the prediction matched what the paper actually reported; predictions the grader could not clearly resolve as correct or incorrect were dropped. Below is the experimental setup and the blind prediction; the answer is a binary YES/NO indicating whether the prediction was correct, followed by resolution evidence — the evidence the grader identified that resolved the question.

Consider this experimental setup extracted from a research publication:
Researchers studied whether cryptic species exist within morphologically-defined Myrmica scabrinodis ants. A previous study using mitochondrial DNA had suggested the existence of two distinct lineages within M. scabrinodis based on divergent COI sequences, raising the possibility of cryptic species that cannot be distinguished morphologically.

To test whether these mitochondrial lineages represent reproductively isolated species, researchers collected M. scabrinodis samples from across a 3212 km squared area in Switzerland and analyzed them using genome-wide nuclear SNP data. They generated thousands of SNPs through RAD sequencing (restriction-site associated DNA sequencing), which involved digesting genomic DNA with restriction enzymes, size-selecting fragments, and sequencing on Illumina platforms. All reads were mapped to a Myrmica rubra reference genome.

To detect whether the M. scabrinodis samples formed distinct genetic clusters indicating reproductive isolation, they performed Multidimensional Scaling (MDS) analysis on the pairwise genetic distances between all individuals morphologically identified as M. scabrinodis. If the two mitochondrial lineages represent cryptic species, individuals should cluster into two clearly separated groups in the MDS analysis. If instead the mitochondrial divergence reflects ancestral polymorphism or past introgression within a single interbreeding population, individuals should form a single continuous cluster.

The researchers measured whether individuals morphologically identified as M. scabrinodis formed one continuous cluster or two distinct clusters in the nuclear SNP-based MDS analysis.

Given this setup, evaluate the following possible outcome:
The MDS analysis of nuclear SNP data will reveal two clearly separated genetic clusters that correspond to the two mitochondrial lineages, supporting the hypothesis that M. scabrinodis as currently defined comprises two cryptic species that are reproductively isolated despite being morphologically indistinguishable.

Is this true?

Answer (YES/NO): NO